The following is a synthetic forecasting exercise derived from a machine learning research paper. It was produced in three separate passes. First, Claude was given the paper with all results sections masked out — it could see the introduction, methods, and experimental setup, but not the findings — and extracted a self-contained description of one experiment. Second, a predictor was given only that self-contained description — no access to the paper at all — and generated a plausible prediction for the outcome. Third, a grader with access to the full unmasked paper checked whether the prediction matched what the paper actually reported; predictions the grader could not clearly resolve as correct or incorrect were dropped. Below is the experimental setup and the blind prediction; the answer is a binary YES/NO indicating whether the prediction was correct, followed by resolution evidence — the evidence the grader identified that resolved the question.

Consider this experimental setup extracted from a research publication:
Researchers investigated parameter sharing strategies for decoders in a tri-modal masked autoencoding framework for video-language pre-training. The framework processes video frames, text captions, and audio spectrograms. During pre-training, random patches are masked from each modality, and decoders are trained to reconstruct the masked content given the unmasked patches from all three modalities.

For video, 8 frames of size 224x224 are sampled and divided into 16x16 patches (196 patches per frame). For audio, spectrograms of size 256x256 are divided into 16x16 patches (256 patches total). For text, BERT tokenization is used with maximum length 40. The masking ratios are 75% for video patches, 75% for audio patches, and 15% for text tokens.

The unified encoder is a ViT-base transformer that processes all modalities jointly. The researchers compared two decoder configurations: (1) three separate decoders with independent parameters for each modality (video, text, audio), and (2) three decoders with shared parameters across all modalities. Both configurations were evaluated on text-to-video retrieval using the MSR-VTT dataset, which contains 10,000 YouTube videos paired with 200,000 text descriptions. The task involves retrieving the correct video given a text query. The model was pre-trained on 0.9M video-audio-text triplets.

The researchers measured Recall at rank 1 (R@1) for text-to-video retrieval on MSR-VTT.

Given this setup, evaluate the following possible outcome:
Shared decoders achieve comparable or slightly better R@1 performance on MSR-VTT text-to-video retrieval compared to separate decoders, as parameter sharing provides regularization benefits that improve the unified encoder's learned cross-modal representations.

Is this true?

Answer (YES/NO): YES